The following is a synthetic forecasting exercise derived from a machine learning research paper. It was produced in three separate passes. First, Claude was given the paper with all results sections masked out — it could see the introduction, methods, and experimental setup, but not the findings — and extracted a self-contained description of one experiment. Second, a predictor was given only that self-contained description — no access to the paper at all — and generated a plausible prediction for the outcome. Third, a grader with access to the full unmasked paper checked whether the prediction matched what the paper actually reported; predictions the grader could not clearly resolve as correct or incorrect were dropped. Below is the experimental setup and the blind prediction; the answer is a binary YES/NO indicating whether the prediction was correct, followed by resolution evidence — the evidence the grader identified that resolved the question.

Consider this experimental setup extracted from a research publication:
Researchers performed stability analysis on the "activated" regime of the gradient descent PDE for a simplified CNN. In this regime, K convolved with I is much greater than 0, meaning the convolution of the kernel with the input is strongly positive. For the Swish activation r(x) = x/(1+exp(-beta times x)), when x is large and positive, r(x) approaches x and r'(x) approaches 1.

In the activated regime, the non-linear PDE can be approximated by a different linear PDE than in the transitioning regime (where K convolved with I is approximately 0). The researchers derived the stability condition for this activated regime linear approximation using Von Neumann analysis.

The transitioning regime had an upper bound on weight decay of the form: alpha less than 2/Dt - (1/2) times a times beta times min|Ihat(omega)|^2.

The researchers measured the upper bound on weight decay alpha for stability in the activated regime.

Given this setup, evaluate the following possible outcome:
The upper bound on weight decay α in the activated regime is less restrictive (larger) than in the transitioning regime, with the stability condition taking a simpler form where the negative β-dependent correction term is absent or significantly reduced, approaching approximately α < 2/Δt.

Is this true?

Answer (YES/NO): NO